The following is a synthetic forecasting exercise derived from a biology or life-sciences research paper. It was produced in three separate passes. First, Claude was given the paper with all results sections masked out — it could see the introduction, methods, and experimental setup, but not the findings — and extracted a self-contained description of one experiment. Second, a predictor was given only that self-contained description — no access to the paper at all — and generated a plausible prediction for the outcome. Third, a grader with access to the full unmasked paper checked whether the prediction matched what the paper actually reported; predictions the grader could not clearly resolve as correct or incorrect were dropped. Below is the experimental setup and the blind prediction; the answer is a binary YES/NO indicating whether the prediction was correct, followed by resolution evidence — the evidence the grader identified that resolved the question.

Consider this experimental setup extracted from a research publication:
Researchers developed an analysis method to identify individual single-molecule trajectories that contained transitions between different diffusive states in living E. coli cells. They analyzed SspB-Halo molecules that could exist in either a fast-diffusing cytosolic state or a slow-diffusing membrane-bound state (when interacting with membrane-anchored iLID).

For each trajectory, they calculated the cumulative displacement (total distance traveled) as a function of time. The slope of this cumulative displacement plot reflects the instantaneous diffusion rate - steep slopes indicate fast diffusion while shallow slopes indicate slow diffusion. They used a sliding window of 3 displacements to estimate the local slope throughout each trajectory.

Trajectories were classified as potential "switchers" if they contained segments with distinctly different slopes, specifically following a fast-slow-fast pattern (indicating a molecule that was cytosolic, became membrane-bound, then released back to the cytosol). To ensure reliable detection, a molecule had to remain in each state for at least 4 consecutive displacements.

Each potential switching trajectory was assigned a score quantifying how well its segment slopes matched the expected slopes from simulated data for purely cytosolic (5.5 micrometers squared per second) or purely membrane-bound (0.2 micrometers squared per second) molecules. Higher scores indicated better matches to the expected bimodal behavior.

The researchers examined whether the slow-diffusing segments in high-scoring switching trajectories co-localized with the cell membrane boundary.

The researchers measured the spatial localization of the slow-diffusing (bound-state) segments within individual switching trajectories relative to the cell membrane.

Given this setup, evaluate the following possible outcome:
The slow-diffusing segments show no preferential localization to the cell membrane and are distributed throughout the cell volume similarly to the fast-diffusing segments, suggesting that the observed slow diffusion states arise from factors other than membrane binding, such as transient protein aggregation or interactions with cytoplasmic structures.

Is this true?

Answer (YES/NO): NO